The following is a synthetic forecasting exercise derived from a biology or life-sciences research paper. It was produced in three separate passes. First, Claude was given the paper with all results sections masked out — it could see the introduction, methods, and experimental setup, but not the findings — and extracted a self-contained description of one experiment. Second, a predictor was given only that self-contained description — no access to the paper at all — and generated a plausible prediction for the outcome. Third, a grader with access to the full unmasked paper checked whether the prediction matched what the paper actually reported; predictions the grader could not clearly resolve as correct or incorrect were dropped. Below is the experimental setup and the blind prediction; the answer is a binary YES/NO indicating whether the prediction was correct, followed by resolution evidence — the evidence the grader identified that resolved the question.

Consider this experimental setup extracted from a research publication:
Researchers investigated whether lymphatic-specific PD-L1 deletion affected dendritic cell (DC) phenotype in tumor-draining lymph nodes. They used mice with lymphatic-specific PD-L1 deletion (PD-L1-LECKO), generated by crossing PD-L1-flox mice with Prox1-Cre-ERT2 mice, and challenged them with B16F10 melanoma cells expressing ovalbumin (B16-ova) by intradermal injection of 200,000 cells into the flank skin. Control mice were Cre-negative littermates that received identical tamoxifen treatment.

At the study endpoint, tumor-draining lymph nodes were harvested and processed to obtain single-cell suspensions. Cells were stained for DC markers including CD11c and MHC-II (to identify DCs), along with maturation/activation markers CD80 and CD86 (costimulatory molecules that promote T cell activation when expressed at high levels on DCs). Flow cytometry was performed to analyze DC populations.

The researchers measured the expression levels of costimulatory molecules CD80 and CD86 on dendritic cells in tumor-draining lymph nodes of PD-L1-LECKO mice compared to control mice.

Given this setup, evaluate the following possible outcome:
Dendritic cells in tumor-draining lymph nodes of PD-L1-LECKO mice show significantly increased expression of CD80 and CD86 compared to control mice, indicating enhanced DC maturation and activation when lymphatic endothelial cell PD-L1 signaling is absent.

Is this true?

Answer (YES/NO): NO